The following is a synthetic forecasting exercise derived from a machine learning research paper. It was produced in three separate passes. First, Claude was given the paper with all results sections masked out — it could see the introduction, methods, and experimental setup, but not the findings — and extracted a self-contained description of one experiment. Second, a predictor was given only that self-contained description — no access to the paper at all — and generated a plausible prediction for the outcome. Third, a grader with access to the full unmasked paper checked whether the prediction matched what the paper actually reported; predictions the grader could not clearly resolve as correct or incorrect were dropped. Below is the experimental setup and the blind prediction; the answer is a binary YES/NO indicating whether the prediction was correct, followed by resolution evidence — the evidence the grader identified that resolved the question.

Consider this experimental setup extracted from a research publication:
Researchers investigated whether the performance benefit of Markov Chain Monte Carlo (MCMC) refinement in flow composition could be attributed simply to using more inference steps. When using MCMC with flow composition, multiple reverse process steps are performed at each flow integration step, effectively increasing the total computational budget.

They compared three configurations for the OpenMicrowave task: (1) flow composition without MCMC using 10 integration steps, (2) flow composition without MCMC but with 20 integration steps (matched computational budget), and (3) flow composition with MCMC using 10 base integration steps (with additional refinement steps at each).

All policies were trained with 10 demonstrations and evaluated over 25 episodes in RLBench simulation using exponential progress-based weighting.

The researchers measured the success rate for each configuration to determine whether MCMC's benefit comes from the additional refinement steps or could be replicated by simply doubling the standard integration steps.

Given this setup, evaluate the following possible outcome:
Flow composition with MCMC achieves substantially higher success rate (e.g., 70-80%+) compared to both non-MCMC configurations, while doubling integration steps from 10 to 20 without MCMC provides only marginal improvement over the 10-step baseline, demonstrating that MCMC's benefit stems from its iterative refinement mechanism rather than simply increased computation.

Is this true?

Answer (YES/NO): YES